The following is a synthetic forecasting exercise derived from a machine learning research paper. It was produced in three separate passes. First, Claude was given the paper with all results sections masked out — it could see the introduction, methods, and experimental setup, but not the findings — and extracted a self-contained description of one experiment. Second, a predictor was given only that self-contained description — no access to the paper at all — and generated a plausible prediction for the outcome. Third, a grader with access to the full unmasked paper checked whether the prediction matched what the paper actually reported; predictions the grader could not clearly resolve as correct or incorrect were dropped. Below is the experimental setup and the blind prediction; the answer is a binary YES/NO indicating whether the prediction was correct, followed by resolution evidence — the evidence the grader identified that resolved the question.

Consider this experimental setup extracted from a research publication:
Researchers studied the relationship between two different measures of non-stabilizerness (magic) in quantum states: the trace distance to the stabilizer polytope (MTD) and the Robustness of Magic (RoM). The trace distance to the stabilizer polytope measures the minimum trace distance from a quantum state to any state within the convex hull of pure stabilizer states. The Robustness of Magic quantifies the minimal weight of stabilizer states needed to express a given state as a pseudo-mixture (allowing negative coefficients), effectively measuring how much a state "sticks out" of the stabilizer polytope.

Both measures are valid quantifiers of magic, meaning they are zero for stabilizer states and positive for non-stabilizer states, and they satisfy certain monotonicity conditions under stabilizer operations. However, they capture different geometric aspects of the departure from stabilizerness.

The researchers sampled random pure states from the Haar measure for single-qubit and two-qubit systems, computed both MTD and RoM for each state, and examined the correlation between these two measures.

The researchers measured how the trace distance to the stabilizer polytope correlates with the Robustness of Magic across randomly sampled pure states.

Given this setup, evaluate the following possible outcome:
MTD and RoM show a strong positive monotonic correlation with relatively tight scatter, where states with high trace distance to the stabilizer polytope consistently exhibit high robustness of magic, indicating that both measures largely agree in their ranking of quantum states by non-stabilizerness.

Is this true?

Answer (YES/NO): YES